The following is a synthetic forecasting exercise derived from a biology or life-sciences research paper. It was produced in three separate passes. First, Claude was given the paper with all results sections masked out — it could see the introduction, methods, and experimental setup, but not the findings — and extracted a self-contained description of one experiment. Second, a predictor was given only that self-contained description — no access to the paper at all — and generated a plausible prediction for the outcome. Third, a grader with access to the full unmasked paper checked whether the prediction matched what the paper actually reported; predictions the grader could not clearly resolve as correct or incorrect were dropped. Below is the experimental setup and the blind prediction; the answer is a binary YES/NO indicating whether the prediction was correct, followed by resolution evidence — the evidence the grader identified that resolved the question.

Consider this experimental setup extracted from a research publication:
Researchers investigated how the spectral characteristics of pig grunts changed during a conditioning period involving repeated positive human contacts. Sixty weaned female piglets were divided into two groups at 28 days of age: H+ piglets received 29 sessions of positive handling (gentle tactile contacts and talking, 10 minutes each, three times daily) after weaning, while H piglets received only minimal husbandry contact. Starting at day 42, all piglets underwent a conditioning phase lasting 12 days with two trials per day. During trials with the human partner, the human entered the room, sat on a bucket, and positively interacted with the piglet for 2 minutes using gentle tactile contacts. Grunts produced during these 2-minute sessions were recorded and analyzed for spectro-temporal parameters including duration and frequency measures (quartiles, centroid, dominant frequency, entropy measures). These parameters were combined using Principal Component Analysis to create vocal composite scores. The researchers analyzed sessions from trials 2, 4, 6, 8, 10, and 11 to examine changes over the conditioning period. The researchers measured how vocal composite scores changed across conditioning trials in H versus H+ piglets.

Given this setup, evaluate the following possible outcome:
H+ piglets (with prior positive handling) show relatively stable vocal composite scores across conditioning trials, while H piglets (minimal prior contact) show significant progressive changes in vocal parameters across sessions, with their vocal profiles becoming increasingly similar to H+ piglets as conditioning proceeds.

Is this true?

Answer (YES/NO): NO